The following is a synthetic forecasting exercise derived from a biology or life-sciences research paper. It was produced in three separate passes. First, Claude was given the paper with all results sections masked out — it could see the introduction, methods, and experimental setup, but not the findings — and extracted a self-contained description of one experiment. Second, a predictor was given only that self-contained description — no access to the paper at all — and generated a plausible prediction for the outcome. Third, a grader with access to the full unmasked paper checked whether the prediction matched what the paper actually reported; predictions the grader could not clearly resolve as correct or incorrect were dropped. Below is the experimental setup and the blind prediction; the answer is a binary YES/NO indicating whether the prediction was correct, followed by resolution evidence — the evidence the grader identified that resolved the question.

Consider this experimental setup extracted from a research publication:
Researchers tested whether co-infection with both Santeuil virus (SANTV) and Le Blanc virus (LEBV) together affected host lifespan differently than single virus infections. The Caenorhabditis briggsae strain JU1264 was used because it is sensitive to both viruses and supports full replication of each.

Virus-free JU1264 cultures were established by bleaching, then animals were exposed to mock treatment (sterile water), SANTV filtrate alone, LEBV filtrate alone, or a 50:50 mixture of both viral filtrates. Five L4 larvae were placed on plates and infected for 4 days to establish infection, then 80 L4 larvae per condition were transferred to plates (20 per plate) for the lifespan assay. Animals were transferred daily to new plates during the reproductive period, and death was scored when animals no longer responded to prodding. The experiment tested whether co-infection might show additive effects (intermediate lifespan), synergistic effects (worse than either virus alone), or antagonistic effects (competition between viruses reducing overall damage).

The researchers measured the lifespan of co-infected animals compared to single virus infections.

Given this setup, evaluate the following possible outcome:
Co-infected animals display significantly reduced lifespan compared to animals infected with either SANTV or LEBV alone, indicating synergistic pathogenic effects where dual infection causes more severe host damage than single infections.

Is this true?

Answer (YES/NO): NO